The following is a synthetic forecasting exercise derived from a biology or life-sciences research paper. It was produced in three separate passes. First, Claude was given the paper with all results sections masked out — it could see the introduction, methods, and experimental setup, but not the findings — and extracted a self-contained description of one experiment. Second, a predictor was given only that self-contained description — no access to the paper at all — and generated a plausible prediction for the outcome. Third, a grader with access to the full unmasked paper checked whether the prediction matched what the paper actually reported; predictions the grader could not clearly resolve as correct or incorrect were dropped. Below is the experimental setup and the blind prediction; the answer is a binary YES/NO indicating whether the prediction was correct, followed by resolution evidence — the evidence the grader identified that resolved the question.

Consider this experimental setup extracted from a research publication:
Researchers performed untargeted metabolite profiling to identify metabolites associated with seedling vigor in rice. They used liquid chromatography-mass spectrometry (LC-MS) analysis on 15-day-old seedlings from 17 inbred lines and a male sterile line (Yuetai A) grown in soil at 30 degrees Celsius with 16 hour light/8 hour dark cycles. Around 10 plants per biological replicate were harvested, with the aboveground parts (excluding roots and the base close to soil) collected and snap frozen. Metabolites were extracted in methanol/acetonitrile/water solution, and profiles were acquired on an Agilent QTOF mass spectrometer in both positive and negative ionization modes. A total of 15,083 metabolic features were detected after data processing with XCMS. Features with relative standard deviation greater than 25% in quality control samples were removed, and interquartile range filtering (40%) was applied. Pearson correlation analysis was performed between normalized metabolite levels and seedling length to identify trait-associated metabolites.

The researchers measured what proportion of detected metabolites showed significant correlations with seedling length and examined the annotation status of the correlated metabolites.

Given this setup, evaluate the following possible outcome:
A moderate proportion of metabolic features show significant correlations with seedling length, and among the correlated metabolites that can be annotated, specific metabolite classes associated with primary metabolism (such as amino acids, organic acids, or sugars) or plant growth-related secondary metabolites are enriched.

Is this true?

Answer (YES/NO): NO